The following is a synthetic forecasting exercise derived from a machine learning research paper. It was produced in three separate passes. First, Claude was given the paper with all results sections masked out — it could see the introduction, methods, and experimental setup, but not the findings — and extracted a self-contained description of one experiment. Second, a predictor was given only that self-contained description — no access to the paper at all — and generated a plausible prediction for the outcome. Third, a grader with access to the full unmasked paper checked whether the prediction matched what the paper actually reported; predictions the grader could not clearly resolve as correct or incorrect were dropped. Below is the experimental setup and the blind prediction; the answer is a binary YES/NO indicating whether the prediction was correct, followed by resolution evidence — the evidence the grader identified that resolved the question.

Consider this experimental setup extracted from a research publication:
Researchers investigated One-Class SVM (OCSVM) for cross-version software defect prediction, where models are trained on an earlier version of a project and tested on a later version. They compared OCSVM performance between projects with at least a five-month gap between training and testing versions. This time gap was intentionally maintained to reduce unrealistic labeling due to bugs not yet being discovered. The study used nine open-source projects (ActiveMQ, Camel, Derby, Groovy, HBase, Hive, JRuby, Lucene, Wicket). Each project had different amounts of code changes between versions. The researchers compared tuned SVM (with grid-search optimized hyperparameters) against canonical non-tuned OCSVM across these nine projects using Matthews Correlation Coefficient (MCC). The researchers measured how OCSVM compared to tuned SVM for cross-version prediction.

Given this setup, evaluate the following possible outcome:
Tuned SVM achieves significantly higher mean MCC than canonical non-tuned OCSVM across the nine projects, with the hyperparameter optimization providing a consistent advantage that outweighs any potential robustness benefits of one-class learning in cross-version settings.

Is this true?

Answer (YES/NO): YES